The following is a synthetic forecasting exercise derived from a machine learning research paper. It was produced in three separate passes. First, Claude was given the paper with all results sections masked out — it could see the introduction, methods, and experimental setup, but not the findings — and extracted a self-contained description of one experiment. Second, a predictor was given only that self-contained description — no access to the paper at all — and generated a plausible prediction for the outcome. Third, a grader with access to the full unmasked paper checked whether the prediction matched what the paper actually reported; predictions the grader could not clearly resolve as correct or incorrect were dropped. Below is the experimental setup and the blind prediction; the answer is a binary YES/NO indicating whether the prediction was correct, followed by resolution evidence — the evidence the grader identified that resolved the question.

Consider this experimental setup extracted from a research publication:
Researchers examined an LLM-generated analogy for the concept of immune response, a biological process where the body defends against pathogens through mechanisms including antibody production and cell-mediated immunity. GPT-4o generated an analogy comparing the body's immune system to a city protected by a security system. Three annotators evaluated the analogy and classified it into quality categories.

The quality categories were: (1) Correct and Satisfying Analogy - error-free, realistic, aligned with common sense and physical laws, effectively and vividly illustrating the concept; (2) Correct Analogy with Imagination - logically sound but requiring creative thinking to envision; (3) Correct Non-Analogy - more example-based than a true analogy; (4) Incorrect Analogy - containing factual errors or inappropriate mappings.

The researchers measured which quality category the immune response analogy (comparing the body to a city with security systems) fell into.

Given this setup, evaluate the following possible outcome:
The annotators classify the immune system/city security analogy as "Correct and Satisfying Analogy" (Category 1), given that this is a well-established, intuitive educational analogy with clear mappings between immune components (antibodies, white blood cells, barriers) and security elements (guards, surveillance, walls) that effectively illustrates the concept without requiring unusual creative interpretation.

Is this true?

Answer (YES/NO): YES